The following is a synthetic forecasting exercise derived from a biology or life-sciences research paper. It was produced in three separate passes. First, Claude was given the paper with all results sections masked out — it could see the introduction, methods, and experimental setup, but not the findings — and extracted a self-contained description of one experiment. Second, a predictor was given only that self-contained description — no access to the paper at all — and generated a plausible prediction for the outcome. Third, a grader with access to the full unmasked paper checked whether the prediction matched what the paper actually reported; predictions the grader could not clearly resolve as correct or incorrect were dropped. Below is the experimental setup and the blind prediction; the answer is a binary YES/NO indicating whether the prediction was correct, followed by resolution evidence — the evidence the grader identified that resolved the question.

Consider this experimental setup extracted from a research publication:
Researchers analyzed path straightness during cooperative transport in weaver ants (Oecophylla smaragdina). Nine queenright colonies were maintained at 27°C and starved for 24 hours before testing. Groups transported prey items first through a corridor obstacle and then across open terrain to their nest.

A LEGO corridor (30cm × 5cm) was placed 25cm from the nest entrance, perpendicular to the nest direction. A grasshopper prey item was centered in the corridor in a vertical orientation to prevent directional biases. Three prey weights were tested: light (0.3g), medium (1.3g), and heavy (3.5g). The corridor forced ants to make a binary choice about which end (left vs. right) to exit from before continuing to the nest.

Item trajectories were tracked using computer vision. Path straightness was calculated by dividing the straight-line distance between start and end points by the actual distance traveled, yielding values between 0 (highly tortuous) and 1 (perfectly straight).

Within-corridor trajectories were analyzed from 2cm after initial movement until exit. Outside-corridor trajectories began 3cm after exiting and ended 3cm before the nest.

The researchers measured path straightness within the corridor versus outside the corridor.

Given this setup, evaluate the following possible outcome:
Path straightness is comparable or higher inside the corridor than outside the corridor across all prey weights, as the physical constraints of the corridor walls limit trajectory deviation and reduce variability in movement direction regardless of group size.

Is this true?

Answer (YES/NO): NO